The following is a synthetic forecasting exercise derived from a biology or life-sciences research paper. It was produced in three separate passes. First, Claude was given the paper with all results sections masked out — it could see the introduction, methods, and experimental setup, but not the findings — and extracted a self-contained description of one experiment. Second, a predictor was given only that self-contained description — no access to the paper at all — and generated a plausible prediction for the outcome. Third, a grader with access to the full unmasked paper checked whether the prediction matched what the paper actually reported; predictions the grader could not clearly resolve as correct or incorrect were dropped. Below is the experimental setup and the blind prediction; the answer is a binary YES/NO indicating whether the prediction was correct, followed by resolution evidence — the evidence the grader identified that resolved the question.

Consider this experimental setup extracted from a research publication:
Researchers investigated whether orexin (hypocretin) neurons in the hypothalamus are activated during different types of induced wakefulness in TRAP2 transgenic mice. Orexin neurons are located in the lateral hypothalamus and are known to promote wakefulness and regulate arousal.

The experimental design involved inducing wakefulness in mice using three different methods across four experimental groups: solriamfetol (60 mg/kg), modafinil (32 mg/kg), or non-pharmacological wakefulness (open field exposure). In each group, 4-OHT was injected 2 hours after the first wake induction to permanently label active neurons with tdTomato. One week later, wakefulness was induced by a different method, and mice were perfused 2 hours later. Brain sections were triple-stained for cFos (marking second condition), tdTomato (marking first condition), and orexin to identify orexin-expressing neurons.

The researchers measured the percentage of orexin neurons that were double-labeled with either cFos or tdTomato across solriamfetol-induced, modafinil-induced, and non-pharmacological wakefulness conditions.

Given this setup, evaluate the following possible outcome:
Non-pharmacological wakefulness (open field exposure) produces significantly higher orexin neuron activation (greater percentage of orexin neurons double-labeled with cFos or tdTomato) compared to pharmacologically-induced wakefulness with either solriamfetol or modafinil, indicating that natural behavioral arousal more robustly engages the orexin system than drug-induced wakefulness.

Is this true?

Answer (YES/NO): NO